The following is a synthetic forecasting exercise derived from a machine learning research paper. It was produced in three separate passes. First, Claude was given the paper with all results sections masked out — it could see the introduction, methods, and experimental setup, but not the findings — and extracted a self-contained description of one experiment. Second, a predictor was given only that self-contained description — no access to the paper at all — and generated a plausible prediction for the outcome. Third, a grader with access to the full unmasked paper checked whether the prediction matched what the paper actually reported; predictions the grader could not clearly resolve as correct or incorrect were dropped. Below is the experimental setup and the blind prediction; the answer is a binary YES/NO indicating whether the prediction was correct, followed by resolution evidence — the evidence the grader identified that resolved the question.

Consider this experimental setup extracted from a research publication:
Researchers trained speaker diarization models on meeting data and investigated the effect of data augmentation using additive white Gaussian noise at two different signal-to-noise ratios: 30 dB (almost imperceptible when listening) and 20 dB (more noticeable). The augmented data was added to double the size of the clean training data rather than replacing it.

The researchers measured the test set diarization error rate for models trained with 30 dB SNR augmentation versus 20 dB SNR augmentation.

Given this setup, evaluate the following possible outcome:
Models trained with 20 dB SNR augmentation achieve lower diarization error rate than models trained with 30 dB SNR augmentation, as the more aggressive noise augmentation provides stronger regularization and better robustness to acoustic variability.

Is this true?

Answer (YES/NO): NO